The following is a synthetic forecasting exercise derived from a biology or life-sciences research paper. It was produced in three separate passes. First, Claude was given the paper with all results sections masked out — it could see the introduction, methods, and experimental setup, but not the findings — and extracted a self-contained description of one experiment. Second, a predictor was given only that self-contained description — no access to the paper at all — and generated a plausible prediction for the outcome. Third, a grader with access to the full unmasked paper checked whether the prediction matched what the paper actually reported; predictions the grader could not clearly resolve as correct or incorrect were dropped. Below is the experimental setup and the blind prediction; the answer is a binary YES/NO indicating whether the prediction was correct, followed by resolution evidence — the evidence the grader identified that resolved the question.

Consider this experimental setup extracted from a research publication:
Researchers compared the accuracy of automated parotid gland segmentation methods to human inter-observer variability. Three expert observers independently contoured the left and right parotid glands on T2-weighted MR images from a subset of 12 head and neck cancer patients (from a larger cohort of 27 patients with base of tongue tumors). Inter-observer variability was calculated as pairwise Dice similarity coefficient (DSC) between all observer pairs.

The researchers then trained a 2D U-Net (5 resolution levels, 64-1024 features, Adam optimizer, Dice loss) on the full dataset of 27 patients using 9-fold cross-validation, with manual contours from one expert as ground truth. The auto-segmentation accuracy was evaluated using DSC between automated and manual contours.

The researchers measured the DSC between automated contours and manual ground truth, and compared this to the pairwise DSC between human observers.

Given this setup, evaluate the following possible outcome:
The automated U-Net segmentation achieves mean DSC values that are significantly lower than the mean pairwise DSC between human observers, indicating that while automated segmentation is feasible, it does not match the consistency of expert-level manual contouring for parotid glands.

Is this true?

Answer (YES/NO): NO